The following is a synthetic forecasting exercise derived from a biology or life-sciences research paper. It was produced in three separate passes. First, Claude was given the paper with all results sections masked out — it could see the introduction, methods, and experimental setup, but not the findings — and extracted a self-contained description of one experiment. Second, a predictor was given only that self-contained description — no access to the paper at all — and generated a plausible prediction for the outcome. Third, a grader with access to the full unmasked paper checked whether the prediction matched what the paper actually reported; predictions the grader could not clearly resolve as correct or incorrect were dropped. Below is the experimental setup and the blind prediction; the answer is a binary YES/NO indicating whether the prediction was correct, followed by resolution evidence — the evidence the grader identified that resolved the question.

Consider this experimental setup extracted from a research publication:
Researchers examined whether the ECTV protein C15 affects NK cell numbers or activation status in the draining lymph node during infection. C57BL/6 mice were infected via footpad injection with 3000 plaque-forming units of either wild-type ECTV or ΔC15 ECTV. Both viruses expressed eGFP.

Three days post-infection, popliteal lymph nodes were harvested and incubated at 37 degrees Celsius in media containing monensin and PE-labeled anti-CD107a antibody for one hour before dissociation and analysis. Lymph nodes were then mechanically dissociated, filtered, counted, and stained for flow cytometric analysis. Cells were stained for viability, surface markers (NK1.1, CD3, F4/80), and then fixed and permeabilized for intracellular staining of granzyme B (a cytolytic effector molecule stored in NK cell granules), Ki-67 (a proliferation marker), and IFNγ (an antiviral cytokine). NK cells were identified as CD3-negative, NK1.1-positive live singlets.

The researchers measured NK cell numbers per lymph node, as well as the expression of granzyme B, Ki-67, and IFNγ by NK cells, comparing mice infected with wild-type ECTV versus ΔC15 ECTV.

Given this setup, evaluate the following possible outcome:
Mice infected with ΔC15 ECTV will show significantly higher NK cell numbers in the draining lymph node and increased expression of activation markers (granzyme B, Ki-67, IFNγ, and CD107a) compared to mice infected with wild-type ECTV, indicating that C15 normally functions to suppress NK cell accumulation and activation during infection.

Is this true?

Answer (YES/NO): NO